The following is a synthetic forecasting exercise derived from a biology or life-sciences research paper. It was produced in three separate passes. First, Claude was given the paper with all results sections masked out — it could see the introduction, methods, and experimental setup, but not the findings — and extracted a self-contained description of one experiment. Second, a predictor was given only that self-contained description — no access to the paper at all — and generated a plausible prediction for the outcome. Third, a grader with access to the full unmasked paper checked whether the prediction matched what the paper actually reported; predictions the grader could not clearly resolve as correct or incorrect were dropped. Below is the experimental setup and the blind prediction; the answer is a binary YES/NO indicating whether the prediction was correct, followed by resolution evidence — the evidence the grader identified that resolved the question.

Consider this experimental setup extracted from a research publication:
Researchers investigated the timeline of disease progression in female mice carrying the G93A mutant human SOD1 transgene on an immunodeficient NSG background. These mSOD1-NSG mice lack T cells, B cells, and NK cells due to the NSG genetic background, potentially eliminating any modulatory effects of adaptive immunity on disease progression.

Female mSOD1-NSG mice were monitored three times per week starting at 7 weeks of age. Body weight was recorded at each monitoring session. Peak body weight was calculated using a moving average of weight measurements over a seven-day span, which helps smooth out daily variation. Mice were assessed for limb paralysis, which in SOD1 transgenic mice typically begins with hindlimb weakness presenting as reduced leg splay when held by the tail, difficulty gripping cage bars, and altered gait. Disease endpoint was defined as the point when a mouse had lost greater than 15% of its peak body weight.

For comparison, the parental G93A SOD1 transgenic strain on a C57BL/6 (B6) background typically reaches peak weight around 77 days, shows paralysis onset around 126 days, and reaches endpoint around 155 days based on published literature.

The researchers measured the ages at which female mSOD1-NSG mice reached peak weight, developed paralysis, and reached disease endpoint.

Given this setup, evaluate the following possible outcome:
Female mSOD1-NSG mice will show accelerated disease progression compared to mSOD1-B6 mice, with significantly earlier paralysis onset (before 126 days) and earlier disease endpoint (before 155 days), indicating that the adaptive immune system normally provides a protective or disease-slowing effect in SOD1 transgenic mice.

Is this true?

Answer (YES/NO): YES